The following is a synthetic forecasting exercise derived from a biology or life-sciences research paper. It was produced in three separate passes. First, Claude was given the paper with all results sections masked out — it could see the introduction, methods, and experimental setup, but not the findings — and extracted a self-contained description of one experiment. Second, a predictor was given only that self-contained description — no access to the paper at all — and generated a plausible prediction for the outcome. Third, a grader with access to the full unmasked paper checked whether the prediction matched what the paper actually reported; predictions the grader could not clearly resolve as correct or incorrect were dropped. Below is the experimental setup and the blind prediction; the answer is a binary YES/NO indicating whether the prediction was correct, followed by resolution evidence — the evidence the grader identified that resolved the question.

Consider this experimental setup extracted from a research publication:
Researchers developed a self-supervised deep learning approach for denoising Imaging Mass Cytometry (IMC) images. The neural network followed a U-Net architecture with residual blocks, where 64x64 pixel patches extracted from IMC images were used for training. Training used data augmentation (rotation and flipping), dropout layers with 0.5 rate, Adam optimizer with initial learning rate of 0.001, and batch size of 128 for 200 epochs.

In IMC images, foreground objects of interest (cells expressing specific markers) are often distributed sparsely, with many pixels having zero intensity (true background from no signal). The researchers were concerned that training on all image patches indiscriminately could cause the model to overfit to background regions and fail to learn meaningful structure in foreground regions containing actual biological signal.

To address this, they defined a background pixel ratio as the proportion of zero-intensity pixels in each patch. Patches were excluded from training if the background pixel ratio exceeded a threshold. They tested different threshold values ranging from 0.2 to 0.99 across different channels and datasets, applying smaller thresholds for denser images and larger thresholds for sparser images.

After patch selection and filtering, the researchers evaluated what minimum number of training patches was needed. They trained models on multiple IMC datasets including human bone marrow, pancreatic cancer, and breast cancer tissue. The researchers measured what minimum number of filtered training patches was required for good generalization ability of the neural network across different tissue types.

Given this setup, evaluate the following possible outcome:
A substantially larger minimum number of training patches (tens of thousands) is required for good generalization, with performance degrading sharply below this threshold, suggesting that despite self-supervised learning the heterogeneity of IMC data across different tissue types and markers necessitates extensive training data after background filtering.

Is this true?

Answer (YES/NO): NO